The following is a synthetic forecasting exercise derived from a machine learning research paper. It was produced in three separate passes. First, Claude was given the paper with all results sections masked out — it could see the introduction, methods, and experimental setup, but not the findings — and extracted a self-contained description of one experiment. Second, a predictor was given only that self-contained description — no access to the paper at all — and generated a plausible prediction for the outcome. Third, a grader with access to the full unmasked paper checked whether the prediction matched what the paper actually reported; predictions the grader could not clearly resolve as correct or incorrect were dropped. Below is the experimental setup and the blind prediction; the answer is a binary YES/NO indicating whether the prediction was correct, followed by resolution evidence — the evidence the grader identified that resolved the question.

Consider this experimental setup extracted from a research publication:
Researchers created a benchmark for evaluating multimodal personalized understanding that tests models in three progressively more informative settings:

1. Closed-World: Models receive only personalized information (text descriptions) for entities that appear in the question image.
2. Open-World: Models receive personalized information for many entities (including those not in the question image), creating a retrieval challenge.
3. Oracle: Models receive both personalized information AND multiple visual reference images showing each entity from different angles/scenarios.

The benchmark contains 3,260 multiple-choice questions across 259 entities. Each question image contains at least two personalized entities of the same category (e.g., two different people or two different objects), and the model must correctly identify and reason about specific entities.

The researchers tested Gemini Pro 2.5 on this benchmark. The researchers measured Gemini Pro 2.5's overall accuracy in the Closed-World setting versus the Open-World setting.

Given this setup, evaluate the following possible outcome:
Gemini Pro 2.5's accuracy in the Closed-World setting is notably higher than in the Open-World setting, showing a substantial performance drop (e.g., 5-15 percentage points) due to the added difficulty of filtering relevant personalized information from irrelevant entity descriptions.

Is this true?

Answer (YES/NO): NO